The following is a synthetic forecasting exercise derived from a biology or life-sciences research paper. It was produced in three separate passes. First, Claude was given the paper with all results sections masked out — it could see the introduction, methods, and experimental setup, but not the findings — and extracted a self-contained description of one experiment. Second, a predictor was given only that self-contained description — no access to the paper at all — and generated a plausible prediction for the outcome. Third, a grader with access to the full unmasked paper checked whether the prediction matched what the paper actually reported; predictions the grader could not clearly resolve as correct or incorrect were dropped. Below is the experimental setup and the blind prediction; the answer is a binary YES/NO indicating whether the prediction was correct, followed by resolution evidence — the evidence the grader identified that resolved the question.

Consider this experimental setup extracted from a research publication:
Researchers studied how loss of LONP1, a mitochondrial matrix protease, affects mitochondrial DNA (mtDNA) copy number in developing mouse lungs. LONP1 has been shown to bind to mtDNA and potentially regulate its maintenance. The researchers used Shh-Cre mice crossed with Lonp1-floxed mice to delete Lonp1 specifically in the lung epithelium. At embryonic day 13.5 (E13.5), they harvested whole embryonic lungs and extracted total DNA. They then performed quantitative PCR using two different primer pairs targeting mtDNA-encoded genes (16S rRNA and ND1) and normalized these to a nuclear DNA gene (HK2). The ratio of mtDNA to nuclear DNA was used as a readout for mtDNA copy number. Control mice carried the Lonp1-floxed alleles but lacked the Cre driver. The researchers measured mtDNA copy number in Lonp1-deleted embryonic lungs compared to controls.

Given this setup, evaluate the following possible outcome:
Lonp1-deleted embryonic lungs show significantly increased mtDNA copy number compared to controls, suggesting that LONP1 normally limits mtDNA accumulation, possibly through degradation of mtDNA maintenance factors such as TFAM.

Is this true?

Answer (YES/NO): NO